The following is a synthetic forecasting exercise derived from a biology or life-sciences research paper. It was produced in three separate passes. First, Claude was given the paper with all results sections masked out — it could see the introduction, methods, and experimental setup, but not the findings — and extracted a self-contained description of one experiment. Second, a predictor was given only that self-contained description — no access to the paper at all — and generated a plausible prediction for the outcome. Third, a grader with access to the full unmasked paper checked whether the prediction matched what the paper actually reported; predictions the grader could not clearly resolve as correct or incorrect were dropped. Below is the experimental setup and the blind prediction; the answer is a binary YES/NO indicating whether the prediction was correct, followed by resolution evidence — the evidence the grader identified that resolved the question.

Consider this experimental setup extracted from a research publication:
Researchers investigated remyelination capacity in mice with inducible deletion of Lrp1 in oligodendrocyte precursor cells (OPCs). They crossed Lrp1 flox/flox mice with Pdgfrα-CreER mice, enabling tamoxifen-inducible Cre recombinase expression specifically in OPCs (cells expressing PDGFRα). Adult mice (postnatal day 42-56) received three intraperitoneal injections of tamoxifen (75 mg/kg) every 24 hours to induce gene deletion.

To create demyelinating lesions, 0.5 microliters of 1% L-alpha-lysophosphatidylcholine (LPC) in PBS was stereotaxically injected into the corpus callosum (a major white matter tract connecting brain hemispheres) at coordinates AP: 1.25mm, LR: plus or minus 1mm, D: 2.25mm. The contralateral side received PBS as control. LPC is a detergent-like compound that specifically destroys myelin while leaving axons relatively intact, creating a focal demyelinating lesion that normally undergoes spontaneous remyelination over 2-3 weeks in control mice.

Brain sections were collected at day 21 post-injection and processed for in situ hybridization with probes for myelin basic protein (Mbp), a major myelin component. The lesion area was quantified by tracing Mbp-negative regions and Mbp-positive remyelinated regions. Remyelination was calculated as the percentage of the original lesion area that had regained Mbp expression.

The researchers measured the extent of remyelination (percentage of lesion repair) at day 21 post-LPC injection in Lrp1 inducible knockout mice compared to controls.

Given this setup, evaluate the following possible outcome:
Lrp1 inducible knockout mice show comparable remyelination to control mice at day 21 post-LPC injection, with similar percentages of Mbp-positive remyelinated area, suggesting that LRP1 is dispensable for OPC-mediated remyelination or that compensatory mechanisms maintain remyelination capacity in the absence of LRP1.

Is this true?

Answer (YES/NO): NO